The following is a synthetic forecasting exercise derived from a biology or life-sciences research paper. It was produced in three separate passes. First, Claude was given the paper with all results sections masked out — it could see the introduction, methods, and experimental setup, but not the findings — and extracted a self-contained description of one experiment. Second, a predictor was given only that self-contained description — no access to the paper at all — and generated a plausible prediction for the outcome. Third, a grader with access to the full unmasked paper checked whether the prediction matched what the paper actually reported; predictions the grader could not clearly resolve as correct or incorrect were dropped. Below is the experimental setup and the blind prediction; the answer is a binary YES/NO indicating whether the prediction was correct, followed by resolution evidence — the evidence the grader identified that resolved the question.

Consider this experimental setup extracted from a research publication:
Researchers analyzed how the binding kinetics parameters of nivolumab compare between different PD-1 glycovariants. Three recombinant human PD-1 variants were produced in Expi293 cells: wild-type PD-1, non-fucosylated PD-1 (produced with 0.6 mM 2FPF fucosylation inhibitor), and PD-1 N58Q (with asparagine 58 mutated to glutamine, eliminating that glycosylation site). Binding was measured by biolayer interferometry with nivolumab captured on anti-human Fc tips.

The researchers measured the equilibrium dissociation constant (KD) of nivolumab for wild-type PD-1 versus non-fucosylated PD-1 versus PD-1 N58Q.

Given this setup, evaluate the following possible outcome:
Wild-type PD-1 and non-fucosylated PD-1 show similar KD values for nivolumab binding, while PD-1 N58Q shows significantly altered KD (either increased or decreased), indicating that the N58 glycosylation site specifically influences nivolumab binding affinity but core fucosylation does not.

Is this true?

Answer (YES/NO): NO